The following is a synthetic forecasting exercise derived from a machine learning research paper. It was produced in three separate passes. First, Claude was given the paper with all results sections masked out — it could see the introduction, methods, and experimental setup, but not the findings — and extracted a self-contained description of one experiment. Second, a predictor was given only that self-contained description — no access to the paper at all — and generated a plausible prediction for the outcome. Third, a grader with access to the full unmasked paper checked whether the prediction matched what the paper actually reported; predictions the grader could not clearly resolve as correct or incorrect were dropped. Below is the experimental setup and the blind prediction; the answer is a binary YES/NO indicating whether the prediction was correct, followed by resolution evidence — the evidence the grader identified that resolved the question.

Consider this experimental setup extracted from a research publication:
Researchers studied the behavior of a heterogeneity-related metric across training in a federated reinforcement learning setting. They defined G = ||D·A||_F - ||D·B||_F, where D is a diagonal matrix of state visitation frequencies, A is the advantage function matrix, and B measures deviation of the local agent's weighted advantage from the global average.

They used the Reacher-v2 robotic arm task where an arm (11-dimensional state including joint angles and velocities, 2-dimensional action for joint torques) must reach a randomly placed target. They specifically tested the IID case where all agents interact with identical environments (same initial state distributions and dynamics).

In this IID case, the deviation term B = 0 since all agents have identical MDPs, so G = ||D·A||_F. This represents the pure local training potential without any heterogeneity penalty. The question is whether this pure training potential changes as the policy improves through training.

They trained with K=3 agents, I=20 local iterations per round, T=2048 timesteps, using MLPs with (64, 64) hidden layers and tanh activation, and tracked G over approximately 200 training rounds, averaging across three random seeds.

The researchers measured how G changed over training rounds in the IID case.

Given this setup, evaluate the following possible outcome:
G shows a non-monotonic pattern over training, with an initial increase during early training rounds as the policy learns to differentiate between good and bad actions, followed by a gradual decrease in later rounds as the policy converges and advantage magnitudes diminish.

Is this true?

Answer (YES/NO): NO